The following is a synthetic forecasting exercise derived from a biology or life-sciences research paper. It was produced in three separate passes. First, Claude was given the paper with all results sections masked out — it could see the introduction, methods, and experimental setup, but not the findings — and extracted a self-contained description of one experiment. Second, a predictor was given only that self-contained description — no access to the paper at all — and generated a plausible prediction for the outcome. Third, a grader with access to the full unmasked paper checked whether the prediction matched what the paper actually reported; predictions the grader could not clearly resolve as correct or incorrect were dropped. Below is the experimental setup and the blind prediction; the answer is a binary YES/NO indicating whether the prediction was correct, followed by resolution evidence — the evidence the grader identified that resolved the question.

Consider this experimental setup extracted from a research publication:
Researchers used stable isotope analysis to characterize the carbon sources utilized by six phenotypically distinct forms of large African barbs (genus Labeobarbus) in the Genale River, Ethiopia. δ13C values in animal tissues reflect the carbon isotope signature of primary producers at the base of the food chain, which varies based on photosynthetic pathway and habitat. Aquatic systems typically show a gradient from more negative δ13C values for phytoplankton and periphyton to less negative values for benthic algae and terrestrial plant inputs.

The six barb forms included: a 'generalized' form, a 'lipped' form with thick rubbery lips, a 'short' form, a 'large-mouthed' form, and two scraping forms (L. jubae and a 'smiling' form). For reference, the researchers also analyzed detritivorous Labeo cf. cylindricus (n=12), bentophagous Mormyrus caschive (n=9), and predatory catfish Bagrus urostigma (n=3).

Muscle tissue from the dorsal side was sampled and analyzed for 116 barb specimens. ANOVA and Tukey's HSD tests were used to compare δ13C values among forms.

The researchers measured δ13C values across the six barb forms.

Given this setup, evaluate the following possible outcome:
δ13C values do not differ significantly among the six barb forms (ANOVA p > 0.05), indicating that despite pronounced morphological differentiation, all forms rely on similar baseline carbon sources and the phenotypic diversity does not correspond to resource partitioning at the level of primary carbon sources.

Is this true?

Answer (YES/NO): YES